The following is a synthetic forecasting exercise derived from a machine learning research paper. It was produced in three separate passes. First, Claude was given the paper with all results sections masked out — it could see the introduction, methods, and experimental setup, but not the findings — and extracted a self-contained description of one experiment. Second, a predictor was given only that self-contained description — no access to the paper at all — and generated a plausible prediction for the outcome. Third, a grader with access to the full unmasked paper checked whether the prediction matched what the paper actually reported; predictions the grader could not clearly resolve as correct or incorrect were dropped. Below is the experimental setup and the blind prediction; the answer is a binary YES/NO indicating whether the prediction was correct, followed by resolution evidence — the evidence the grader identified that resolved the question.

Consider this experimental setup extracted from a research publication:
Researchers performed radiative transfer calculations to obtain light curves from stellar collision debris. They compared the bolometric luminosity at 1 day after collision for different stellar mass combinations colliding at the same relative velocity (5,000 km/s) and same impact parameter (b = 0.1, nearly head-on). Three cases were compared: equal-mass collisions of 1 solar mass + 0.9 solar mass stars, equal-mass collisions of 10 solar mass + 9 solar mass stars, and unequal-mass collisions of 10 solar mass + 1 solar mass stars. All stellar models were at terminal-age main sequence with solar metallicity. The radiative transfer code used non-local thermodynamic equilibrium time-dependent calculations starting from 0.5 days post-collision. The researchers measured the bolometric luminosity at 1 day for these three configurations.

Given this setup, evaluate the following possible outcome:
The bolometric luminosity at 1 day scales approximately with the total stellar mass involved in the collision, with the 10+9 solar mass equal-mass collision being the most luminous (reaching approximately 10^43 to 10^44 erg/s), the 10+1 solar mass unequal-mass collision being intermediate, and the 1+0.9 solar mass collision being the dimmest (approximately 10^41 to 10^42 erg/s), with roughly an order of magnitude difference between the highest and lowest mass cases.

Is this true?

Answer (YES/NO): NO